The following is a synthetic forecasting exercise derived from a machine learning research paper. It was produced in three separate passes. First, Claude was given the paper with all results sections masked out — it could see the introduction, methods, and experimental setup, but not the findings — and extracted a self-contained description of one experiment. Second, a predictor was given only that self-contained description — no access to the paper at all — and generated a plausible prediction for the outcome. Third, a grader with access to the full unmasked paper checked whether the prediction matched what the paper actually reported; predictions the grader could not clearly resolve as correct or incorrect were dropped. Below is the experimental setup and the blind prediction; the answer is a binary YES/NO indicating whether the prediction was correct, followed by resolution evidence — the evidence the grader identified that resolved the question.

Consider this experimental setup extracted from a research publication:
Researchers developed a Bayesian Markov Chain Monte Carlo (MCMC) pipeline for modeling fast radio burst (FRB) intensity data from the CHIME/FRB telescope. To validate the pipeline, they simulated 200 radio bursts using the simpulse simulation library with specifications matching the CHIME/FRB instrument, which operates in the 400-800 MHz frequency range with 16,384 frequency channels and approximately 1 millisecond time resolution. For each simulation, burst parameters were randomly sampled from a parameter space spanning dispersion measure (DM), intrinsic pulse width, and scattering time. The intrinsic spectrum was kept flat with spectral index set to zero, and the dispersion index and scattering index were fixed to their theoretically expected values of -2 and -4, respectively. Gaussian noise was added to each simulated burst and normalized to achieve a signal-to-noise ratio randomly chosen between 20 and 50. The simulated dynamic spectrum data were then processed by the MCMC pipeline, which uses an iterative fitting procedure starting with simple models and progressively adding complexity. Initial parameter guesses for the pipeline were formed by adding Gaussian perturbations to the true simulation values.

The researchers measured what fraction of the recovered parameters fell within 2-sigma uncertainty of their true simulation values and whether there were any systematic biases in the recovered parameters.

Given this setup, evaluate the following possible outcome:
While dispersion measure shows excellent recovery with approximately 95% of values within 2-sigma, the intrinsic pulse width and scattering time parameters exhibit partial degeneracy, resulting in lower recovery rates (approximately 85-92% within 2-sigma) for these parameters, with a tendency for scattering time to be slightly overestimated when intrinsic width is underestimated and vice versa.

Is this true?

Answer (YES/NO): NO